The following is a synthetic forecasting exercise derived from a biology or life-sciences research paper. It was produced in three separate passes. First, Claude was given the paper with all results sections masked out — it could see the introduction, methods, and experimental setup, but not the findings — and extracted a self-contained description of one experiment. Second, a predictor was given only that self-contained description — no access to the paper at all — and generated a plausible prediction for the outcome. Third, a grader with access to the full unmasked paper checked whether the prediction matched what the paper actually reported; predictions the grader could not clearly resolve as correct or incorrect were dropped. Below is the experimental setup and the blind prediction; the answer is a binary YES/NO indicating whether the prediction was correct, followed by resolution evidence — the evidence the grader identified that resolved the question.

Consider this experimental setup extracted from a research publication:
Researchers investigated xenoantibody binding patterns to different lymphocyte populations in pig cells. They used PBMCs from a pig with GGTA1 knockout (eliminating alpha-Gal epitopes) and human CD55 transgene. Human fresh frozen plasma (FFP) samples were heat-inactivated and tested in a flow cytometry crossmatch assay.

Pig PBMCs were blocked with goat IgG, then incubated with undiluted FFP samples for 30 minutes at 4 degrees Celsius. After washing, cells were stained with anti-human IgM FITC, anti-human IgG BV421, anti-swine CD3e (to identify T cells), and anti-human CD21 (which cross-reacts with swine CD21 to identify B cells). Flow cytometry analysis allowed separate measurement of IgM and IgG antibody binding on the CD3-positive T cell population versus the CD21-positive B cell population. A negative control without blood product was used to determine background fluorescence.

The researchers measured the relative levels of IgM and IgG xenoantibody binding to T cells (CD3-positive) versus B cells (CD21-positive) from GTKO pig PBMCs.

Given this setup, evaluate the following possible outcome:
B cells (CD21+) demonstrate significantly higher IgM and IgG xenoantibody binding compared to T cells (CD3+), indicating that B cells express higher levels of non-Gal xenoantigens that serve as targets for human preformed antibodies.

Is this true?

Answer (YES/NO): NO